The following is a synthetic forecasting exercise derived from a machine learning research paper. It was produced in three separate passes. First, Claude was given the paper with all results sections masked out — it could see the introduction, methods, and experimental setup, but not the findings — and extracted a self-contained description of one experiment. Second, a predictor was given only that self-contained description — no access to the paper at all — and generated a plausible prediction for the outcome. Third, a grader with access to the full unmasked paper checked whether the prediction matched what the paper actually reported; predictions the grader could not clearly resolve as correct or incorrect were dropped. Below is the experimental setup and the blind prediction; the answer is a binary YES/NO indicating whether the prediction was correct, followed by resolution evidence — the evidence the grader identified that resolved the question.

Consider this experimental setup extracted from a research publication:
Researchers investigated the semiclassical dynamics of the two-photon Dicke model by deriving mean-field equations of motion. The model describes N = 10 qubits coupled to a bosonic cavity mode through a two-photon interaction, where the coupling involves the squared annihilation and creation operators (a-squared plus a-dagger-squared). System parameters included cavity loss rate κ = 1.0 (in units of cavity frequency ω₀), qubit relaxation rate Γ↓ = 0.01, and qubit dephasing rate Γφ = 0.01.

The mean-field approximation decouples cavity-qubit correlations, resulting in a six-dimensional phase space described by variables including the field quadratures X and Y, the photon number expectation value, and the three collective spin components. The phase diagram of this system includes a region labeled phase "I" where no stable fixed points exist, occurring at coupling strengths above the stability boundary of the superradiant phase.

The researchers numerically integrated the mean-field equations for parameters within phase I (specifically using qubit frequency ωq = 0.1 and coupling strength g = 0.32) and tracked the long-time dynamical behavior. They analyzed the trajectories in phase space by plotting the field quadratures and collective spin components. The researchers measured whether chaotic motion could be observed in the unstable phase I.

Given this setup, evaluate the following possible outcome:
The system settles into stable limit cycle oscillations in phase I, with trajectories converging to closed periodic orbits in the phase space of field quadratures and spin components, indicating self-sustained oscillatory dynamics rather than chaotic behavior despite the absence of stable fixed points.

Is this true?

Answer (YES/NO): NO